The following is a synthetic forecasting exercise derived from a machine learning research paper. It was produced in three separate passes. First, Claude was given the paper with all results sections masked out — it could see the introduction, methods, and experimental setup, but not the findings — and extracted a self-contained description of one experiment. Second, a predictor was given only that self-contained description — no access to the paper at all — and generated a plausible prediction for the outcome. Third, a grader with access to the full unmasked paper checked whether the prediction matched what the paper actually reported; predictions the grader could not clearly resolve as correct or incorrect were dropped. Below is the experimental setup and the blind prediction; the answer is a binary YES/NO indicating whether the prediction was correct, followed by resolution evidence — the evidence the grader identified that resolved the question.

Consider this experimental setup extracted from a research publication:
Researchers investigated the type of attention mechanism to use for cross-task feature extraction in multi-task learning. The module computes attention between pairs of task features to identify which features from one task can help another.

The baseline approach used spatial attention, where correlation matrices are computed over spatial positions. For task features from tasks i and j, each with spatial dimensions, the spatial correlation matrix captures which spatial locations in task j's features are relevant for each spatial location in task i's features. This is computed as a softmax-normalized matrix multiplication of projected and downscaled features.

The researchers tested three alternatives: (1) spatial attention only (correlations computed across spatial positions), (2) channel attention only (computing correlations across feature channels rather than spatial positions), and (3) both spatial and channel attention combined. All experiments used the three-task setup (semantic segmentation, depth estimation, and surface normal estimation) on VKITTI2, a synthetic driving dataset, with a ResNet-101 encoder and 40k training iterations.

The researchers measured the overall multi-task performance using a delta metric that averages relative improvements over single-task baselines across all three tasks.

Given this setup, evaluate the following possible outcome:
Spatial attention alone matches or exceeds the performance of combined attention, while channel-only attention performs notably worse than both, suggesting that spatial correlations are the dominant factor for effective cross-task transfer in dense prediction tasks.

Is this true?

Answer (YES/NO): YES